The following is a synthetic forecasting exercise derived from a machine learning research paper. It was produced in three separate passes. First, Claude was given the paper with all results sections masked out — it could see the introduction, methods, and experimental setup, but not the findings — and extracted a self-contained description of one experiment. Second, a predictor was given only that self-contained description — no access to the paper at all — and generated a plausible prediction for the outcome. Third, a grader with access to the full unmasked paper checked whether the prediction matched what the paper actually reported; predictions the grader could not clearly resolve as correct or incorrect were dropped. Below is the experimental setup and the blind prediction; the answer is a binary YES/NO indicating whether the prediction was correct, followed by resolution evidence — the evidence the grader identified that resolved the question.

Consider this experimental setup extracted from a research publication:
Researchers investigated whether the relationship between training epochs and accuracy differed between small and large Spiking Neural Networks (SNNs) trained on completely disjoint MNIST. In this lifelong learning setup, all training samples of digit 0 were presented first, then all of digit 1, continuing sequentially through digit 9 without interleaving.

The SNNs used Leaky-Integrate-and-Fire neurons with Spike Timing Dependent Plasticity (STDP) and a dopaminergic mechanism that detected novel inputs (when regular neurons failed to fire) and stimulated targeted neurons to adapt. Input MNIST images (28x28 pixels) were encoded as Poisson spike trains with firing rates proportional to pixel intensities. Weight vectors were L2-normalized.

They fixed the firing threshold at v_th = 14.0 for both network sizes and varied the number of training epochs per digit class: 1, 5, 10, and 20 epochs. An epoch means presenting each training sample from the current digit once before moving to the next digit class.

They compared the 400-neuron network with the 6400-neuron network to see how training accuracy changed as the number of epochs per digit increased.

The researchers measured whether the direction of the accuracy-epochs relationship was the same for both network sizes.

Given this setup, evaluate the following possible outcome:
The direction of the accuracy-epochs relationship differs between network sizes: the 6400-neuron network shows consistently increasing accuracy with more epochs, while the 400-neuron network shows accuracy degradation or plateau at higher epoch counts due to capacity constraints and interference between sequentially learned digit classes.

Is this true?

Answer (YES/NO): YES